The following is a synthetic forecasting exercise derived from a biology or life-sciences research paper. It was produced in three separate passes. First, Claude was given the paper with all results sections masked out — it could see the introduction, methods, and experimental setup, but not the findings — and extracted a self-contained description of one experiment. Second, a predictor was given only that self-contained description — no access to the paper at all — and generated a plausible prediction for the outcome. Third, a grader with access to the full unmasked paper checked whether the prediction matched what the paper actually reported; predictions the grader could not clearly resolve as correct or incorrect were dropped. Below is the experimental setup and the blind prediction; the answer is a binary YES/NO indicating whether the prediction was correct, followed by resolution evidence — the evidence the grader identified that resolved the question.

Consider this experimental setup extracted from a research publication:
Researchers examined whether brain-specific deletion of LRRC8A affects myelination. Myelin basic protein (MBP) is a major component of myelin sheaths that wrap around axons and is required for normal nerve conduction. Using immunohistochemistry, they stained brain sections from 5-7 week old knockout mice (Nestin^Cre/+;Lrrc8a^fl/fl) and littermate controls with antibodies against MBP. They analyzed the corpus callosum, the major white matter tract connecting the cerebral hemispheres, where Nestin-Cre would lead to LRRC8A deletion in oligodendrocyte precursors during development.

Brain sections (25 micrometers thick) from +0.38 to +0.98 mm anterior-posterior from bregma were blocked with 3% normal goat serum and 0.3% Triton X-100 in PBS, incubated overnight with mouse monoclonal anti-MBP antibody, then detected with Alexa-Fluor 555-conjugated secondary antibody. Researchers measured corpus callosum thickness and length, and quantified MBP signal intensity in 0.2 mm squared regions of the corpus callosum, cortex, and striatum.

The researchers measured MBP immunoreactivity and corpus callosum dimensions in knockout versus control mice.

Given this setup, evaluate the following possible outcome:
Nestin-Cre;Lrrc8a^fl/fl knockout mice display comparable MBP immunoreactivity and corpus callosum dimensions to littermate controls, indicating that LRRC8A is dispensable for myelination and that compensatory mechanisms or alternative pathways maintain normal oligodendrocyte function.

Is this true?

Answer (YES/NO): YES